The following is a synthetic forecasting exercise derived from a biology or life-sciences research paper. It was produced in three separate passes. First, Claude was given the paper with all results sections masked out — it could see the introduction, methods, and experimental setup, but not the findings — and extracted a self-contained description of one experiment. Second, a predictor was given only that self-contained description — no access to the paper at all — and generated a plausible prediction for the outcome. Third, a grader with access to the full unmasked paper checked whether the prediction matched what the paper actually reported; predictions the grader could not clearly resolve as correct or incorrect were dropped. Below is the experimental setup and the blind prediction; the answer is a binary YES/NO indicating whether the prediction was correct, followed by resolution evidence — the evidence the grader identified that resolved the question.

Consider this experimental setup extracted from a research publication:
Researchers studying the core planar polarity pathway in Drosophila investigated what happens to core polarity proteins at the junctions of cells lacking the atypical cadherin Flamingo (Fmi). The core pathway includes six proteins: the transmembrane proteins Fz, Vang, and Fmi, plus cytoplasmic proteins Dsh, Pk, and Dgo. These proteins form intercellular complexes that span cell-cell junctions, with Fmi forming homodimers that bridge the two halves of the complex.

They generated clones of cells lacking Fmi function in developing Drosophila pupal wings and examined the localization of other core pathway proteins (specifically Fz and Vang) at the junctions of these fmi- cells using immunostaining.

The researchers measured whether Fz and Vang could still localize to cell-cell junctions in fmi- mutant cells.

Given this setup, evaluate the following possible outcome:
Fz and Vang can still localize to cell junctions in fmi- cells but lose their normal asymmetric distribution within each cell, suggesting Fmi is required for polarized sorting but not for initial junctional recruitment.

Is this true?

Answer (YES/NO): NO